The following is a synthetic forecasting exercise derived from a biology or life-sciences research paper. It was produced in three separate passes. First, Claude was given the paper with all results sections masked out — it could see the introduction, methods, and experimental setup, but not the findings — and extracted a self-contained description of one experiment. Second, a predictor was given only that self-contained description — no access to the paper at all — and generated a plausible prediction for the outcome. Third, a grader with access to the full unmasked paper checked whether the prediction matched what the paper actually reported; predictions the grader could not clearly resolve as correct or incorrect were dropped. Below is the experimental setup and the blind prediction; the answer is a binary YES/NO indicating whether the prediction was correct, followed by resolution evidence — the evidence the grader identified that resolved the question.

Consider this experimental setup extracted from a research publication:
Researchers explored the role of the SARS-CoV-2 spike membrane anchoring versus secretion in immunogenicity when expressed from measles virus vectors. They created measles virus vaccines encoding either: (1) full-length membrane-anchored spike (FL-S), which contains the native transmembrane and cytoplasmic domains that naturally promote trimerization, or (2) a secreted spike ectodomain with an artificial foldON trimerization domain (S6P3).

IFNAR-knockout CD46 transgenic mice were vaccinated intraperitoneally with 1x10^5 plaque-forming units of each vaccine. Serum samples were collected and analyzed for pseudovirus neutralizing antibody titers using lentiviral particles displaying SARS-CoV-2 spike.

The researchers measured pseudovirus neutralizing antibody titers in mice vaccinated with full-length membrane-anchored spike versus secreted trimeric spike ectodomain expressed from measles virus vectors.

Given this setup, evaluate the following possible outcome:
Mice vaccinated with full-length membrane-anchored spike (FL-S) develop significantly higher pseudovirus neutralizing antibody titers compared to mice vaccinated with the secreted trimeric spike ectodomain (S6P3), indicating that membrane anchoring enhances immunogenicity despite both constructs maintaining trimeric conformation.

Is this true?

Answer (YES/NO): NO